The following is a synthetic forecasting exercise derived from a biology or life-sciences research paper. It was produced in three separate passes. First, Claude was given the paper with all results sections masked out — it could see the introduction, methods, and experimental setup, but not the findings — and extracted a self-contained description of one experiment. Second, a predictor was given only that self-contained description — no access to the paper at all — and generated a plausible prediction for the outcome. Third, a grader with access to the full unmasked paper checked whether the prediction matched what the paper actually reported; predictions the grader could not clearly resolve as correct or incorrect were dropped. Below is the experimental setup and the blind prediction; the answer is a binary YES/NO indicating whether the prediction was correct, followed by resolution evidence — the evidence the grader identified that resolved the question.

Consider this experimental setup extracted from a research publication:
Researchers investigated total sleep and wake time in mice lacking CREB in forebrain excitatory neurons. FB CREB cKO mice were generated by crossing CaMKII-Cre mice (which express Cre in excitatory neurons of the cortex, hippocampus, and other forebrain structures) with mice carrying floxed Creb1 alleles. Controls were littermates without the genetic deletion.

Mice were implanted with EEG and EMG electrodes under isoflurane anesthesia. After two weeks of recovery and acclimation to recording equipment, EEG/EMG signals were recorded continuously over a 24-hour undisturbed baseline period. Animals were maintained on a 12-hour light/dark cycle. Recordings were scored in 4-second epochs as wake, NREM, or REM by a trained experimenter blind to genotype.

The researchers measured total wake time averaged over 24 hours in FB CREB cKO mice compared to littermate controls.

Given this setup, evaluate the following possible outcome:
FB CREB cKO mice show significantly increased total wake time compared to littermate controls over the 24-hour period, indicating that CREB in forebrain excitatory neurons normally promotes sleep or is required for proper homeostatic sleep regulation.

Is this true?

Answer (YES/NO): NO